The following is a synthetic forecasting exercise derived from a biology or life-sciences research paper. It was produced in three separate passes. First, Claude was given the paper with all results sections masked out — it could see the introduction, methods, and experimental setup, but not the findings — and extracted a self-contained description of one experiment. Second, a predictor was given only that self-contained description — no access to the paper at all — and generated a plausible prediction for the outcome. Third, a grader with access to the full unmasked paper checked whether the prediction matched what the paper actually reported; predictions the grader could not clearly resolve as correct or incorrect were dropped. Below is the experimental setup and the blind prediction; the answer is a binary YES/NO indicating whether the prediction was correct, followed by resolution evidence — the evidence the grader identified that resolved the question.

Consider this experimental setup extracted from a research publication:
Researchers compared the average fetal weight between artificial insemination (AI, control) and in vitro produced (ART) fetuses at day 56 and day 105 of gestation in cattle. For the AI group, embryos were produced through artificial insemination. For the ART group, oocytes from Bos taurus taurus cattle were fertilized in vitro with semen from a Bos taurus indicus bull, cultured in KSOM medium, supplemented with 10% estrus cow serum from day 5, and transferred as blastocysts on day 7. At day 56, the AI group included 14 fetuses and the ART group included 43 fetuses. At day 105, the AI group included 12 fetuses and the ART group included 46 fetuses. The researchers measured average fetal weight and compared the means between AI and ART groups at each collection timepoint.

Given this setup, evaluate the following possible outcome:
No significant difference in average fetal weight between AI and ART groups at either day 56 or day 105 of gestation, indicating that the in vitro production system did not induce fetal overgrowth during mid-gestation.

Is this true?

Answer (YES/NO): NO